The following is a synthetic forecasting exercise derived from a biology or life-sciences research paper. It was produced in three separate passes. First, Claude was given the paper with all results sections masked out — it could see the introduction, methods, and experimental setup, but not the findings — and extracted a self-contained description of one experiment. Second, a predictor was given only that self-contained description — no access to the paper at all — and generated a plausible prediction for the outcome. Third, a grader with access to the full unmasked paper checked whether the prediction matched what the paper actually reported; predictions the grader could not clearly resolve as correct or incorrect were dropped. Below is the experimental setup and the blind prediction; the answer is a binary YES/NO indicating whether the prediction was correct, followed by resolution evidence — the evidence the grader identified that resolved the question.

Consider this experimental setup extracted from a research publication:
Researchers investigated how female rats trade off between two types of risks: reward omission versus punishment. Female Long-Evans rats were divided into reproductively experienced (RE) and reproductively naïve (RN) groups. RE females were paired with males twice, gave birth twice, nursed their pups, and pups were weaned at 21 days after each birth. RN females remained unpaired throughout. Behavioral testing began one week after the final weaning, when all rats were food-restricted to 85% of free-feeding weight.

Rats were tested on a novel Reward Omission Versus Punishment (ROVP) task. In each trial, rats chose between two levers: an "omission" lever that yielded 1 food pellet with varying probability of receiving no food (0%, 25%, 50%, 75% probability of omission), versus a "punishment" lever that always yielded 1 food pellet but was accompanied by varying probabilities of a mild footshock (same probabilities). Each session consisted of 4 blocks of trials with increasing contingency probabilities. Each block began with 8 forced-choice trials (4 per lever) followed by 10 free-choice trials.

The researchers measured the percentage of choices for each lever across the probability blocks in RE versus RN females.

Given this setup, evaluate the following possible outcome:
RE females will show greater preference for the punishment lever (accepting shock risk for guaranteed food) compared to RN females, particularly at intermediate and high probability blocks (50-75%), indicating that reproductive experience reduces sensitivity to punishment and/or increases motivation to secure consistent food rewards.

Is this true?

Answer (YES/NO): NO